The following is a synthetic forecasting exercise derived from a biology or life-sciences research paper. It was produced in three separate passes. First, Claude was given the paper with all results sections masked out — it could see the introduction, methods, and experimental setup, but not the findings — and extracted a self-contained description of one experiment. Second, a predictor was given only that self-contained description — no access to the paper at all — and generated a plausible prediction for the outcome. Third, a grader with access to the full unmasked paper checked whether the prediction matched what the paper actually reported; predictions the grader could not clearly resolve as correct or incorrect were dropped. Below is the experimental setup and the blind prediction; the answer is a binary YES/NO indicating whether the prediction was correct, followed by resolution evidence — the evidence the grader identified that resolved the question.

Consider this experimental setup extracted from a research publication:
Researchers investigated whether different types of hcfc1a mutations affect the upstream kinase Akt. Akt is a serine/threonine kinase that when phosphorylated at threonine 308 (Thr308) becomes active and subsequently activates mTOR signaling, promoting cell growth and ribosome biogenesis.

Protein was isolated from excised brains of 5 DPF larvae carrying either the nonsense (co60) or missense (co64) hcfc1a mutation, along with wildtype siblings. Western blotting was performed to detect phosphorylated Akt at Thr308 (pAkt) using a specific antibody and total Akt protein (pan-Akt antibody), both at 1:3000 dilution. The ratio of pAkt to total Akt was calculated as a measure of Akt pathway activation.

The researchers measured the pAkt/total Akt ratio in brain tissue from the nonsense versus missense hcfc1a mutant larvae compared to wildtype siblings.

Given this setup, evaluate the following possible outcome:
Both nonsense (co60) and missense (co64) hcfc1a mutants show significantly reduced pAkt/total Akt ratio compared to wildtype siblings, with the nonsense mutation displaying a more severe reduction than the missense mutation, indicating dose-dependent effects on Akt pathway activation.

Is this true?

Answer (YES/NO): NO